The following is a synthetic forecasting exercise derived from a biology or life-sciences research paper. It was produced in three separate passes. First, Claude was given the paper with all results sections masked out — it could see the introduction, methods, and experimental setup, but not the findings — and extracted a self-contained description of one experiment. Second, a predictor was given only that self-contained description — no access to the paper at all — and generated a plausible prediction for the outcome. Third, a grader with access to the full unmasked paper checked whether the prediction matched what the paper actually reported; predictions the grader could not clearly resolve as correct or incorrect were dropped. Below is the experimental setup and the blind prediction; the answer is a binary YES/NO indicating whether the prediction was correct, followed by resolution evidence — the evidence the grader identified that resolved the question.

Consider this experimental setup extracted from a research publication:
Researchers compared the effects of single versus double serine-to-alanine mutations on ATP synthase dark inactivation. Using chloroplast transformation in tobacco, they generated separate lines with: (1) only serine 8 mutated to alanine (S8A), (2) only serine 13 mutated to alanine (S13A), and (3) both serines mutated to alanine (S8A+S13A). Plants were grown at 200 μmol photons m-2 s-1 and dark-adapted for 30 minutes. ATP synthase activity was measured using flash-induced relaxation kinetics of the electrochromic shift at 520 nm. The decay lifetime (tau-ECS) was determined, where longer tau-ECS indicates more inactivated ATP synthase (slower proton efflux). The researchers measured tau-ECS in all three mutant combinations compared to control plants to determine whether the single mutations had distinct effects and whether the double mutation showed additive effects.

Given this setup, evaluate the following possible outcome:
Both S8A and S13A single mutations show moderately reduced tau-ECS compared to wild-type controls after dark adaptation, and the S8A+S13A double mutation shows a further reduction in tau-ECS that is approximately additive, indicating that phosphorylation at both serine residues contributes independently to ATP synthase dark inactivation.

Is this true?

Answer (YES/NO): NO